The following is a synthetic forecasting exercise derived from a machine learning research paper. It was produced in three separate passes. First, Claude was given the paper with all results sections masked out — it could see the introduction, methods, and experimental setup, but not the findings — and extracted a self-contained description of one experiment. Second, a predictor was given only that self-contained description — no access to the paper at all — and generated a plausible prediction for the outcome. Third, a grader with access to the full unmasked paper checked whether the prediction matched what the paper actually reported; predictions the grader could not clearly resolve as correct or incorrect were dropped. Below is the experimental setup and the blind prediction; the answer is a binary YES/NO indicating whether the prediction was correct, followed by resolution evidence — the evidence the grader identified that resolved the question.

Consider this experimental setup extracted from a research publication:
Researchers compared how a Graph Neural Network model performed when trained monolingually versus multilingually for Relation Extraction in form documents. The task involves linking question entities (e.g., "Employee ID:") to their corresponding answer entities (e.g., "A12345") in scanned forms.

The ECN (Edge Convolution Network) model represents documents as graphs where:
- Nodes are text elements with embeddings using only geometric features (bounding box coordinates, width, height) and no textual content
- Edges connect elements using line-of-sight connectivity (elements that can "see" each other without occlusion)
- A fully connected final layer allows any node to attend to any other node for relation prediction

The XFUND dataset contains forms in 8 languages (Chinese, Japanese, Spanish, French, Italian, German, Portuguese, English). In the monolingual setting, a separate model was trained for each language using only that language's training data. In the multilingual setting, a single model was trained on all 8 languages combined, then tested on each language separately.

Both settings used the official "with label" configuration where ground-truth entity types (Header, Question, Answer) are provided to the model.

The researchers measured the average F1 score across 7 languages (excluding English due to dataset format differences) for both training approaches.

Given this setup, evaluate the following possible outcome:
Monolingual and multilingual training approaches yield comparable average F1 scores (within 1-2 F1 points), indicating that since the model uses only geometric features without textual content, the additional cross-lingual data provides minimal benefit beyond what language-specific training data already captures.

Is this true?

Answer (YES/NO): NO